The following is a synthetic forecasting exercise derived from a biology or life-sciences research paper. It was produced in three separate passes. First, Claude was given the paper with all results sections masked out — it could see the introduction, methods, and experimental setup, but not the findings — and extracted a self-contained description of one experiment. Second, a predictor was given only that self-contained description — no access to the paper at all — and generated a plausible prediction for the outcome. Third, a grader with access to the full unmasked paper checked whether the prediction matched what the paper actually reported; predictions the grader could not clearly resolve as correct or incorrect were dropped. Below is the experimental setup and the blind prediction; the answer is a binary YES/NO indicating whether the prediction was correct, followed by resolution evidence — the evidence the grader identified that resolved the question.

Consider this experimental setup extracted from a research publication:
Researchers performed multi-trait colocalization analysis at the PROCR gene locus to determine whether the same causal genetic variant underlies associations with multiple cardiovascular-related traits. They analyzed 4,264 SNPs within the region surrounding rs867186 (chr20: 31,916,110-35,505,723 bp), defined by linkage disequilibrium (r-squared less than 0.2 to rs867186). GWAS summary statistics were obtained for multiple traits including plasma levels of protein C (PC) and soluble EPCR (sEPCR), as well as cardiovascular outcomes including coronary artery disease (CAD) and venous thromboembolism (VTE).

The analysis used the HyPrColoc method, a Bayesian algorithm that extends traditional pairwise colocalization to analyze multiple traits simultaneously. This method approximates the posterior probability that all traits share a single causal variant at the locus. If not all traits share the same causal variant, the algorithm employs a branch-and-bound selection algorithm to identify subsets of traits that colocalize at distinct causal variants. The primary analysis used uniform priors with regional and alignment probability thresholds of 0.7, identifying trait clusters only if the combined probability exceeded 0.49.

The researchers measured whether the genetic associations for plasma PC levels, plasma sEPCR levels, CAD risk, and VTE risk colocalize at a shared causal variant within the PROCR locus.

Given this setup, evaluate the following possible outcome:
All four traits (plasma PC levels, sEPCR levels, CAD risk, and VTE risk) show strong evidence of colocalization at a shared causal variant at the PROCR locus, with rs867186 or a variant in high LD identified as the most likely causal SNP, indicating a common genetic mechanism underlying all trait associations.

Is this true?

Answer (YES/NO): NO